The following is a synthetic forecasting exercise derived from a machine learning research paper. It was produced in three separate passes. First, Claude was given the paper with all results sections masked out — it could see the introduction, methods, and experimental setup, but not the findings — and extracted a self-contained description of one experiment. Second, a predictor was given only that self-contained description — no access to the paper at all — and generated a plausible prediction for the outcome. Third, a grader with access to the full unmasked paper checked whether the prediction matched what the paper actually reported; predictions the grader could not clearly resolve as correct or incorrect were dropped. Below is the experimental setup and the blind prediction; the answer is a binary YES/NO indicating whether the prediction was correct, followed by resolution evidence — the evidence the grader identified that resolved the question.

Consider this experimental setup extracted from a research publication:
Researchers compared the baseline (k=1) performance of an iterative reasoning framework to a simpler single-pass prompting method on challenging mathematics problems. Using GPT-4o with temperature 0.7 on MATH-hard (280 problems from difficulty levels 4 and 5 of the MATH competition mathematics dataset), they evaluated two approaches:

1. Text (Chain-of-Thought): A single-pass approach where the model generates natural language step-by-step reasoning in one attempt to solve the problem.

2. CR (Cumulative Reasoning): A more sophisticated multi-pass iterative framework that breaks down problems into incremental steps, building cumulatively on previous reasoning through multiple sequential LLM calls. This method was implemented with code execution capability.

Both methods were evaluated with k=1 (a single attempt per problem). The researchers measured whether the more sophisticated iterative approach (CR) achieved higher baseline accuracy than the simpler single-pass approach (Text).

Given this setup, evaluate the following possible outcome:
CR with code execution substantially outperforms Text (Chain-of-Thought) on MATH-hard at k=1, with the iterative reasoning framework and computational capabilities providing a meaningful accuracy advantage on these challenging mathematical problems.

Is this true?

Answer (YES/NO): NO